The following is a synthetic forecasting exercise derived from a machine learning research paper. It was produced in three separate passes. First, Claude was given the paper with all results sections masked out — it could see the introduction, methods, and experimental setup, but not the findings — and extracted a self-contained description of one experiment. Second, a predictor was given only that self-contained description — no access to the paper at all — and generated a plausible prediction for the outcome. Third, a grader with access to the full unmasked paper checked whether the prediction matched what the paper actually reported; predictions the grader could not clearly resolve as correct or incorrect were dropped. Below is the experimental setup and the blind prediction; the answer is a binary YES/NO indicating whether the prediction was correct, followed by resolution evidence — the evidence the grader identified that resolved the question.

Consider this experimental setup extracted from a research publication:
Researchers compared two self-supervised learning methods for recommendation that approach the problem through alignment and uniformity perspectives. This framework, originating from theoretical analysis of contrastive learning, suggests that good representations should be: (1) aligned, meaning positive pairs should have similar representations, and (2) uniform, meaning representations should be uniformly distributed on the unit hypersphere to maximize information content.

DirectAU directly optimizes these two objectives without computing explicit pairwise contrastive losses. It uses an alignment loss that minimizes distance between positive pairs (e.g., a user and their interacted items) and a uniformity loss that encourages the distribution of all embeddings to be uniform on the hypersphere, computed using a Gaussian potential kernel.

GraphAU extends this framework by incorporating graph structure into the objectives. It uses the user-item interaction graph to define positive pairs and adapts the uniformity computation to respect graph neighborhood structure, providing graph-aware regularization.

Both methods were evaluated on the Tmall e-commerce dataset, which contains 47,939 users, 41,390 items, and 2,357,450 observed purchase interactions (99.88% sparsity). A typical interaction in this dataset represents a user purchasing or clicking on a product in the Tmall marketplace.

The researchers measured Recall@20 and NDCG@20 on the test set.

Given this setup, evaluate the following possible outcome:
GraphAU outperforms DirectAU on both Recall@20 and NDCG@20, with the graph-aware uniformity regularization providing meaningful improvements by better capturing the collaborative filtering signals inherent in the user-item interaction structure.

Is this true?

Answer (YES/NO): YES